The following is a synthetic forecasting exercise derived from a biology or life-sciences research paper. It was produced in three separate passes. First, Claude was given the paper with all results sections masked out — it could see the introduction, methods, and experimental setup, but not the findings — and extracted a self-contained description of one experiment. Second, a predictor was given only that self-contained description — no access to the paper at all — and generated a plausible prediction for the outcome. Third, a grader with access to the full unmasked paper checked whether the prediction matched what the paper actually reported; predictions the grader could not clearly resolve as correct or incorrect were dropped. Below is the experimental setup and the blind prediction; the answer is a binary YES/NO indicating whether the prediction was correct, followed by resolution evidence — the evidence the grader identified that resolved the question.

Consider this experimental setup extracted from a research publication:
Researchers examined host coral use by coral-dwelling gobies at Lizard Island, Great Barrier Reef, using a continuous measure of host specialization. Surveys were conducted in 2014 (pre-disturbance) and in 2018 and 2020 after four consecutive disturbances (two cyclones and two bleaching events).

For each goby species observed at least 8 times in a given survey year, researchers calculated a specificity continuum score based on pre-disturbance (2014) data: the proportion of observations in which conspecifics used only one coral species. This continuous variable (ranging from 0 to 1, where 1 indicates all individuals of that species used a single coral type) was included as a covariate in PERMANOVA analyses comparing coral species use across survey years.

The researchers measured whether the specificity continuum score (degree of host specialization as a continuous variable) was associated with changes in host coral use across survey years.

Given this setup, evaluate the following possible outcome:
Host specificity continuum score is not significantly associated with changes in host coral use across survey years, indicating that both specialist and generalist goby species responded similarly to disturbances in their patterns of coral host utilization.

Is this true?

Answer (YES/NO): NO